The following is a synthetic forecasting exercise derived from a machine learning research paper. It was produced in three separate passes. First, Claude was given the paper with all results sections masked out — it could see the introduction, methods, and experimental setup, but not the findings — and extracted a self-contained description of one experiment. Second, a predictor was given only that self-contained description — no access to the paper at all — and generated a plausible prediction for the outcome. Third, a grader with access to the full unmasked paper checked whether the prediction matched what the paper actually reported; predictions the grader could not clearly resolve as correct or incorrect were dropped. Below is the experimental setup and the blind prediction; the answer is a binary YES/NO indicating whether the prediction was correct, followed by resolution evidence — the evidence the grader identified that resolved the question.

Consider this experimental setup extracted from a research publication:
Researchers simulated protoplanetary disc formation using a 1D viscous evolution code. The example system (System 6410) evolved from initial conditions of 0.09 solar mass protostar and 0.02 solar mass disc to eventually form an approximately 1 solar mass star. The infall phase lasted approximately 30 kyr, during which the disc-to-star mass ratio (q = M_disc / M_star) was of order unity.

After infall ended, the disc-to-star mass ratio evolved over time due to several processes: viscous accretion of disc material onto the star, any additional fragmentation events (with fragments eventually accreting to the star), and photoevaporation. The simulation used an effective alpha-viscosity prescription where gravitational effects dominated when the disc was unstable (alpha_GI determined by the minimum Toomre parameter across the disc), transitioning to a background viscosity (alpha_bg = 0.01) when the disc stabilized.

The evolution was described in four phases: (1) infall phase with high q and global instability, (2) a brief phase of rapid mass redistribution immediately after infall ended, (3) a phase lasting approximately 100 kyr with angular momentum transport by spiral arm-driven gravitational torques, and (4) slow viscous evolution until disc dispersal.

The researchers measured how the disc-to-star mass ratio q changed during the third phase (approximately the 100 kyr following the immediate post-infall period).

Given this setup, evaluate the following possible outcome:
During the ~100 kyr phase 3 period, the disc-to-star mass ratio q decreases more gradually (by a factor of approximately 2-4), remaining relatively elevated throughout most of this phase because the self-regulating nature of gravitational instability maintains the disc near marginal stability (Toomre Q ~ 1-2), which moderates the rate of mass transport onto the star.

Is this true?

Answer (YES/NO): NO